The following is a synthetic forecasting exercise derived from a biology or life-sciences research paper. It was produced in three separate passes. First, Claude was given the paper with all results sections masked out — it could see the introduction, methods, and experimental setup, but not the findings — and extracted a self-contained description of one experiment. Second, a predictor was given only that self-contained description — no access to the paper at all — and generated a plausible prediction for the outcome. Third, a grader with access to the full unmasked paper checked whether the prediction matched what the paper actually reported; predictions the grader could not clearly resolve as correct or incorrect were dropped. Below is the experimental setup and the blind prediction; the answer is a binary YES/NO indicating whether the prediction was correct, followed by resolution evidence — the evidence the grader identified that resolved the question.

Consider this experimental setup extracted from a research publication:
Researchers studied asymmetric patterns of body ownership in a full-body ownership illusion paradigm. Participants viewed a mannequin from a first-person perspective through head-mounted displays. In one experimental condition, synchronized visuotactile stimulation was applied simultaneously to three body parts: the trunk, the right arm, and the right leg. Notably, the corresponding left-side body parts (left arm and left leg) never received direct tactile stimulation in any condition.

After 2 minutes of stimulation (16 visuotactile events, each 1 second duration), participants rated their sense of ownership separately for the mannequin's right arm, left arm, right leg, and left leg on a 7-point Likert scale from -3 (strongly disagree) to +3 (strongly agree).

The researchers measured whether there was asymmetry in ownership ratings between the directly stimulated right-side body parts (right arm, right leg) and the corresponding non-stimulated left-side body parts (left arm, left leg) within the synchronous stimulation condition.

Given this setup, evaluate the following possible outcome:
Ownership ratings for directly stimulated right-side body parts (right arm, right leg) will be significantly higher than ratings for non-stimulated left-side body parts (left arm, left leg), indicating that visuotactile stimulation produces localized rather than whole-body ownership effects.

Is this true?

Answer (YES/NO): NO